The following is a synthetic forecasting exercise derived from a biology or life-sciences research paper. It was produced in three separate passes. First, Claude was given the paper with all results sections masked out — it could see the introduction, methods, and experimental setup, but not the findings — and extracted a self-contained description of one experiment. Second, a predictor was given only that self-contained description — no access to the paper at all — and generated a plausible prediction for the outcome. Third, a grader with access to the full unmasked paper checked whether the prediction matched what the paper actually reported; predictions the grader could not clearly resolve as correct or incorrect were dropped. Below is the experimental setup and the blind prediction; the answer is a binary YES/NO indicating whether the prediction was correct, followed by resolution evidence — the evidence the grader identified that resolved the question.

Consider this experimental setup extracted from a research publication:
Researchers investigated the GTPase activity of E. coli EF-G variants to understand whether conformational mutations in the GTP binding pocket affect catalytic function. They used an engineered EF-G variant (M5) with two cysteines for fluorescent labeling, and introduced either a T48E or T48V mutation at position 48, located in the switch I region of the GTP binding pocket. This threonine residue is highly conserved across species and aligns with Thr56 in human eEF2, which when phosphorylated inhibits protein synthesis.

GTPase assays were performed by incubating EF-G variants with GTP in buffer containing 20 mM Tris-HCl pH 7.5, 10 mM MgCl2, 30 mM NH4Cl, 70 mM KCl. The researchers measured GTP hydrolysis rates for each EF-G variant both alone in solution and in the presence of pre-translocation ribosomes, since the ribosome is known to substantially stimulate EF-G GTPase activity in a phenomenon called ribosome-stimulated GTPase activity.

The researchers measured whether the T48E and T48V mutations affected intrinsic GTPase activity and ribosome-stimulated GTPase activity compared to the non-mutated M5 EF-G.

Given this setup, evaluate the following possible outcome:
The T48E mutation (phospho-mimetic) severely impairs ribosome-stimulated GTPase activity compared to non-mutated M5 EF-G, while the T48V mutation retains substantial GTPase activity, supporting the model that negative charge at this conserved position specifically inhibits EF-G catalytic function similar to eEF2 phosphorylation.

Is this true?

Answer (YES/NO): NO